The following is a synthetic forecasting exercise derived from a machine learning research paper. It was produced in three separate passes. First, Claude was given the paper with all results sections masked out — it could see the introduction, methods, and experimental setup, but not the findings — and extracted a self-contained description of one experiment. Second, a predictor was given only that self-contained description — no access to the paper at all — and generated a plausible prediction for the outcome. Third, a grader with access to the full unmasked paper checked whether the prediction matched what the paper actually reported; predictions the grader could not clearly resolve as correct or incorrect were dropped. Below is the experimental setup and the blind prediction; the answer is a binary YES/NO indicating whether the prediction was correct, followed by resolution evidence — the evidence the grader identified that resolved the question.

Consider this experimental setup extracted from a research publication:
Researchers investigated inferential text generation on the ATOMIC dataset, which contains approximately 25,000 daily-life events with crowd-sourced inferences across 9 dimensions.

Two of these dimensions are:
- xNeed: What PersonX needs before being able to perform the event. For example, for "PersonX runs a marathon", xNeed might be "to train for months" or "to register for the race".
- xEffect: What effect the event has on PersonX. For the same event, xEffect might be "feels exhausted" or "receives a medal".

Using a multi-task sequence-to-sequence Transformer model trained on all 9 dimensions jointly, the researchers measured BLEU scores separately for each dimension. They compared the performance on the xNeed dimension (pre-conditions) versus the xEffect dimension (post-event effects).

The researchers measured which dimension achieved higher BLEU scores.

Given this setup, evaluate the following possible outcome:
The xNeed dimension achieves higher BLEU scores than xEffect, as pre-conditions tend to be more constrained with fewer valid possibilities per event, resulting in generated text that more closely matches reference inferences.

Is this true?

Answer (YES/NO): YES